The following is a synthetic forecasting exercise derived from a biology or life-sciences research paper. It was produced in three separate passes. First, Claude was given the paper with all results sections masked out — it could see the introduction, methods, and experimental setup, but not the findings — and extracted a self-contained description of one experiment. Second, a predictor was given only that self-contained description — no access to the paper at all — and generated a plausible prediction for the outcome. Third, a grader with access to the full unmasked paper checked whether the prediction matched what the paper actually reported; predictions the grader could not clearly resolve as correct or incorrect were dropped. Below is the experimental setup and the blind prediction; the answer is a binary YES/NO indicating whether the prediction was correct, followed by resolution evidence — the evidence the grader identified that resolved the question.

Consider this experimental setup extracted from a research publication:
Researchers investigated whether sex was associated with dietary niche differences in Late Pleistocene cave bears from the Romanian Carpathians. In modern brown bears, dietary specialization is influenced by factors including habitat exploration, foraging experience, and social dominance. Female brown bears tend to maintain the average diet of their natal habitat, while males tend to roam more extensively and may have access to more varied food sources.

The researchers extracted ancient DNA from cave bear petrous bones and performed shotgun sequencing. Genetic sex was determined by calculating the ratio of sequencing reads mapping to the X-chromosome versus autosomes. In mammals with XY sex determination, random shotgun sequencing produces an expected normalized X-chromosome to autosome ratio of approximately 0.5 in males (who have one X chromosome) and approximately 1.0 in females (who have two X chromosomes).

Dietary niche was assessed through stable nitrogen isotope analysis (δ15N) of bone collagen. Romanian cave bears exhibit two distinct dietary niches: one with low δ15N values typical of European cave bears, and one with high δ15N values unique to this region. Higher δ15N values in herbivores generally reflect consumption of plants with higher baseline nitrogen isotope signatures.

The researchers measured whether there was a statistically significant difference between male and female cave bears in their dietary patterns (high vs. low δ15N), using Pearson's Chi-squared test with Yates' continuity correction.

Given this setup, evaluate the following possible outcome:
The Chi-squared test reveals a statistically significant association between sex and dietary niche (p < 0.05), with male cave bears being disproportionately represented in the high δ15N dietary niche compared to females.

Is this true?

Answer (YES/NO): NO